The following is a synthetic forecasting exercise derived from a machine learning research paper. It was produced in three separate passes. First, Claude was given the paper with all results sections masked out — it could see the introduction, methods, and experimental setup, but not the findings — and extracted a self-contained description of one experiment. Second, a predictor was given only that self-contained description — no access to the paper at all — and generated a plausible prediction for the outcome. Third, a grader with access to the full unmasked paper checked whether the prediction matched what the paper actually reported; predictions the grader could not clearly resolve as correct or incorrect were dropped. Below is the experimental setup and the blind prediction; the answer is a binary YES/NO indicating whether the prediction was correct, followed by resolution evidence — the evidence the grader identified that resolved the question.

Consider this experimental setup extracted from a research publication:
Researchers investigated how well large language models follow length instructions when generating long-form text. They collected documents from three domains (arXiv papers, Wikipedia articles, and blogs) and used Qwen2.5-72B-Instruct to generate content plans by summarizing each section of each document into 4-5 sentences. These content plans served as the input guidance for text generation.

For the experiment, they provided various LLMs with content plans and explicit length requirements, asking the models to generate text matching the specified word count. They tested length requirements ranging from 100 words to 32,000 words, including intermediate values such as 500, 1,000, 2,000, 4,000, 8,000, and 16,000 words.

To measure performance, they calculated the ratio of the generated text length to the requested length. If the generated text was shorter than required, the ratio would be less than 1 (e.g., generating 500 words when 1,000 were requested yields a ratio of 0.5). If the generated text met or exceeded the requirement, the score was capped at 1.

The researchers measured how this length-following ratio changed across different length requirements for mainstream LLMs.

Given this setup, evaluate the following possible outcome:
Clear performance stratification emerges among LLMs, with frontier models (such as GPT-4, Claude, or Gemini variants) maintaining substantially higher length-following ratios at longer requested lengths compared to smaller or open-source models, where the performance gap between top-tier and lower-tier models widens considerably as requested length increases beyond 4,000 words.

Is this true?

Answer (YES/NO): NO